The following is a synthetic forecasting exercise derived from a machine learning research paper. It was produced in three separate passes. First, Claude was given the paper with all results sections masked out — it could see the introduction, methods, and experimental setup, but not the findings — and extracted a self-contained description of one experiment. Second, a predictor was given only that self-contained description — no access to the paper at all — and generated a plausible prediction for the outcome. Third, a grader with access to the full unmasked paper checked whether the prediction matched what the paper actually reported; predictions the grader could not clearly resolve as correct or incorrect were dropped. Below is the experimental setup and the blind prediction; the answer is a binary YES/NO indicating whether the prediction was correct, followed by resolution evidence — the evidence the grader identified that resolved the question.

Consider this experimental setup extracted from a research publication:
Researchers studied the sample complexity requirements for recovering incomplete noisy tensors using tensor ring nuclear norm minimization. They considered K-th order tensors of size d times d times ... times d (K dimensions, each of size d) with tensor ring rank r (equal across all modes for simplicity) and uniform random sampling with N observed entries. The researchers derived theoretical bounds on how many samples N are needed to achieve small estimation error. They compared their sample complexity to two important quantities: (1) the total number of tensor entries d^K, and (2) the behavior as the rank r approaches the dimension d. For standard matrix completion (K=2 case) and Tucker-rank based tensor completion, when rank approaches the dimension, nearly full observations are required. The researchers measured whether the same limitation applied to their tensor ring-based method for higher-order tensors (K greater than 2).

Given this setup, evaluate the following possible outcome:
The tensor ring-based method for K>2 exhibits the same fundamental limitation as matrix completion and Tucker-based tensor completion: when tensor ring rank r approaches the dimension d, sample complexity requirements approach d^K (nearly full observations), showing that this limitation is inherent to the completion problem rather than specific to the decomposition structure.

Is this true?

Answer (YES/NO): NO